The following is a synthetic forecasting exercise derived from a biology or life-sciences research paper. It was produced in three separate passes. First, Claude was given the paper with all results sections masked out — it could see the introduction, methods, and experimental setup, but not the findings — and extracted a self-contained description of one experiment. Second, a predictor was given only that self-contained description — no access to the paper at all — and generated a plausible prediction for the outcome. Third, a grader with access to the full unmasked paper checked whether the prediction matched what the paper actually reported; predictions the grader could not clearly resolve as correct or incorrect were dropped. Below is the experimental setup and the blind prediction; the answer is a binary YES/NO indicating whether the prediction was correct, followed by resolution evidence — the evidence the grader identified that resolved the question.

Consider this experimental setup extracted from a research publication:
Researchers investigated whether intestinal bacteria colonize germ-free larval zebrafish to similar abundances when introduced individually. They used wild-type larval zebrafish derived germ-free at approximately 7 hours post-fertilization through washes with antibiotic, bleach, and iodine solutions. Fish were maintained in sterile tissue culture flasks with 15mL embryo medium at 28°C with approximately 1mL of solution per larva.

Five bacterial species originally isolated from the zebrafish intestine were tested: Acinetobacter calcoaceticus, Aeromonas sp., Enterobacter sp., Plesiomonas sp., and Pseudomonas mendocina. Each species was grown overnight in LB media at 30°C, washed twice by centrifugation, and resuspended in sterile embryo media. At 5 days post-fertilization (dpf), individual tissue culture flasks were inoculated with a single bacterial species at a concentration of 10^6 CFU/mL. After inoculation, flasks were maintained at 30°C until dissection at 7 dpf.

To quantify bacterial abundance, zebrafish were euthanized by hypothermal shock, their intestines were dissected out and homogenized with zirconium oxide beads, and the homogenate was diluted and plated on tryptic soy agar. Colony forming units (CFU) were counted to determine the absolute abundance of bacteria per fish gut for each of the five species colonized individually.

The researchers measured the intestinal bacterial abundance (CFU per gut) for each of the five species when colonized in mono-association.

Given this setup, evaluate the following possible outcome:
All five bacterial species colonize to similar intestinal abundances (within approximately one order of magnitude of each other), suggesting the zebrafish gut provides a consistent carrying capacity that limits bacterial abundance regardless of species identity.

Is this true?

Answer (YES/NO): YES